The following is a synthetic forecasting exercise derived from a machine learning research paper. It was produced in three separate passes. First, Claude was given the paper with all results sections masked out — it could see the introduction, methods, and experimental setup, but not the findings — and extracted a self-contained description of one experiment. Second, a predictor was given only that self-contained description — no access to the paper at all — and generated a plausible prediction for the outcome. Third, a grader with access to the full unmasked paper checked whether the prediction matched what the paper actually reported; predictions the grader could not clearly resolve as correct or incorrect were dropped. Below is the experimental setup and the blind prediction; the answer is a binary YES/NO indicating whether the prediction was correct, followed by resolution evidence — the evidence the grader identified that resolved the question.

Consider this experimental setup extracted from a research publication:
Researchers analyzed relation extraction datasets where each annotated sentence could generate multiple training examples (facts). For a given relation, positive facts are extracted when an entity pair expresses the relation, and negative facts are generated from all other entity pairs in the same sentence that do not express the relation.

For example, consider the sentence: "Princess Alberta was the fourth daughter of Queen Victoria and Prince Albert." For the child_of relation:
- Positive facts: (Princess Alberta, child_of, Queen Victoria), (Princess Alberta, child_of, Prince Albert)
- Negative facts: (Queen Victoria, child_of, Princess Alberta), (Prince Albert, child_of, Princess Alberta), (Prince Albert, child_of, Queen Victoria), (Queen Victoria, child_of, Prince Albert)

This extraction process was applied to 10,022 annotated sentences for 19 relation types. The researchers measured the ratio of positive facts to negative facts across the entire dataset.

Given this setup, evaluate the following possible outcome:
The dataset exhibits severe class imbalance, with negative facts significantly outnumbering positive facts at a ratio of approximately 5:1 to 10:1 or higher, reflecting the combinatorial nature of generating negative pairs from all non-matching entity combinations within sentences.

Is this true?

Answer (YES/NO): YES